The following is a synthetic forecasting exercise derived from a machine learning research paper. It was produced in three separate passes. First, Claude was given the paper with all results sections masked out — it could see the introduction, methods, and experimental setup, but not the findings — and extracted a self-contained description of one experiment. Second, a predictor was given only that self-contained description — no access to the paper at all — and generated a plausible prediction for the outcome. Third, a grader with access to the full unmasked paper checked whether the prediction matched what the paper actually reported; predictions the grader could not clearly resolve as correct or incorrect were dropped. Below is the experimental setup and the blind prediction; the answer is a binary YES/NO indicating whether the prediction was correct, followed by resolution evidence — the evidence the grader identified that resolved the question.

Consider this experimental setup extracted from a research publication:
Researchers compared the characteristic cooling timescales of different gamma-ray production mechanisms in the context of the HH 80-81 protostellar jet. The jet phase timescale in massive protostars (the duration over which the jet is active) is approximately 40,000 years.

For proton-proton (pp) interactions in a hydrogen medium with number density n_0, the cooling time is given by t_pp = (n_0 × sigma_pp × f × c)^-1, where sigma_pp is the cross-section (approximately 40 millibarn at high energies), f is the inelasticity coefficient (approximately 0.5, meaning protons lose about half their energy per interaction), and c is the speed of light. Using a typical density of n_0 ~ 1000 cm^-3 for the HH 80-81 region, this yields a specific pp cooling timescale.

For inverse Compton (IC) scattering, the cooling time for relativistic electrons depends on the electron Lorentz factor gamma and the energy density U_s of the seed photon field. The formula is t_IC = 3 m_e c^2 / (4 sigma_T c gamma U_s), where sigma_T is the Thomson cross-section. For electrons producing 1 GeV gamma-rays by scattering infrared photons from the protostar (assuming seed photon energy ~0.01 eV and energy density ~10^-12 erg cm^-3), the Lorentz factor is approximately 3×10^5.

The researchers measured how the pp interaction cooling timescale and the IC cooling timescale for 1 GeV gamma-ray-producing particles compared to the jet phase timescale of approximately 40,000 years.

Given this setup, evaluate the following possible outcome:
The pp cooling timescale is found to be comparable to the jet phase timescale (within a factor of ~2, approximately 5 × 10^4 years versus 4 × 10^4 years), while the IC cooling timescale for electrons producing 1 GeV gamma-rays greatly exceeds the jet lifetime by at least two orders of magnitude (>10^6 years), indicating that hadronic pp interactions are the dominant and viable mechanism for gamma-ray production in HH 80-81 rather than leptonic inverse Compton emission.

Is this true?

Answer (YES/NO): NO